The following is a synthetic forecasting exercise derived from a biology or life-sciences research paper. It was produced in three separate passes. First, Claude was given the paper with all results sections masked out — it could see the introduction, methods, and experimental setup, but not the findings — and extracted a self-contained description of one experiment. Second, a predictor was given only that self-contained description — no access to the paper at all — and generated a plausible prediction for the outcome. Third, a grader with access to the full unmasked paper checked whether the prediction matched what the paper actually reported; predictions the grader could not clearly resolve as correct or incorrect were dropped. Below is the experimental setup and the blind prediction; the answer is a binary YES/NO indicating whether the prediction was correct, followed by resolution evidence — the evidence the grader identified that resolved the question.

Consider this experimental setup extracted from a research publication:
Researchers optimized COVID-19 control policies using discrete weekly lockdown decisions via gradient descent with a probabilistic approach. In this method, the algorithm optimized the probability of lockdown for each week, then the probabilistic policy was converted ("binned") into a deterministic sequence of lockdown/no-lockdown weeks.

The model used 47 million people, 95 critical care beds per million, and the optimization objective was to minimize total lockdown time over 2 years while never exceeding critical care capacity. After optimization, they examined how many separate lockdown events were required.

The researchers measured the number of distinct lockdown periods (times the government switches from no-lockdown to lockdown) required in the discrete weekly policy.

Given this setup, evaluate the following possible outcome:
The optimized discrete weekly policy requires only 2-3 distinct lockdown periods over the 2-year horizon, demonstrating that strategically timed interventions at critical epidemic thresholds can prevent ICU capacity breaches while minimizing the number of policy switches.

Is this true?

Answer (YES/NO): NO